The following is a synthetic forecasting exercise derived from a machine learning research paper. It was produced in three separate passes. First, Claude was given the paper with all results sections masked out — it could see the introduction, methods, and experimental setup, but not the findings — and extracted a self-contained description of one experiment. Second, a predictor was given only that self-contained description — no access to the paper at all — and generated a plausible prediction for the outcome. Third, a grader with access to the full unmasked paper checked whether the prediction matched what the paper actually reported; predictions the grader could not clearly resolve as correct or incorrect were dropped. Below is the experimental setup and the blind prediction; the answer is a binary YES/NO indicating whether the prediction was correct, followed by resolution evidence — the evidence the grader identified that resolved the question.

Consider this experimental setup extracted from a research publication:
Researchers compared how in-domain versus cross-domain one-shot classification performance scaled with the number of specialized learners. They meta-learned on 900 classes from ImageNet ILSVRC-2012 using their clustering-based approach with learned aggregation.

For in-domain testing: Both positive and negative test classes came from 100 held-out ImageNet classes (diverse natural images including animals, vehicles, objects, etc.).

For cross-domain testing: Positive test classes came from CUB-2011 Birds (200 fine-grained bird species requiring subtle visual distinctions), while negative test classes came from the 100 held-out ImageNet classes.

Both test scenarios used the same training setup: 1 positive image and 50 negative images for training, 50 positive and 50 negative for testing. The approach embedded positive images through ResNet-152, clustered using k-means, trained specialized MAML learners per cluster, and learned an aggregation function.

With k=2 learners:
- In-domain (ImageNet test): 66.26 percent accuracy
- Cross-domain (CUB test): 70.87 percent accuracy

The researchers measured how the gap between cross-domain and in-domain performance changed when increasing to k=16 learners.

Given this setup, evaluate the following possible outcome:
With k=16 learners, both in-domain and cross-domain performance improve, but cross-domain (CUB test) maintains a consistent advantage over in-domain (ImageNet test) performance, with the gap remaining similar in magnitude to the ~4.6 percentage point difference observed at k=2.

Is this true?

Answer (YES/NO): NO